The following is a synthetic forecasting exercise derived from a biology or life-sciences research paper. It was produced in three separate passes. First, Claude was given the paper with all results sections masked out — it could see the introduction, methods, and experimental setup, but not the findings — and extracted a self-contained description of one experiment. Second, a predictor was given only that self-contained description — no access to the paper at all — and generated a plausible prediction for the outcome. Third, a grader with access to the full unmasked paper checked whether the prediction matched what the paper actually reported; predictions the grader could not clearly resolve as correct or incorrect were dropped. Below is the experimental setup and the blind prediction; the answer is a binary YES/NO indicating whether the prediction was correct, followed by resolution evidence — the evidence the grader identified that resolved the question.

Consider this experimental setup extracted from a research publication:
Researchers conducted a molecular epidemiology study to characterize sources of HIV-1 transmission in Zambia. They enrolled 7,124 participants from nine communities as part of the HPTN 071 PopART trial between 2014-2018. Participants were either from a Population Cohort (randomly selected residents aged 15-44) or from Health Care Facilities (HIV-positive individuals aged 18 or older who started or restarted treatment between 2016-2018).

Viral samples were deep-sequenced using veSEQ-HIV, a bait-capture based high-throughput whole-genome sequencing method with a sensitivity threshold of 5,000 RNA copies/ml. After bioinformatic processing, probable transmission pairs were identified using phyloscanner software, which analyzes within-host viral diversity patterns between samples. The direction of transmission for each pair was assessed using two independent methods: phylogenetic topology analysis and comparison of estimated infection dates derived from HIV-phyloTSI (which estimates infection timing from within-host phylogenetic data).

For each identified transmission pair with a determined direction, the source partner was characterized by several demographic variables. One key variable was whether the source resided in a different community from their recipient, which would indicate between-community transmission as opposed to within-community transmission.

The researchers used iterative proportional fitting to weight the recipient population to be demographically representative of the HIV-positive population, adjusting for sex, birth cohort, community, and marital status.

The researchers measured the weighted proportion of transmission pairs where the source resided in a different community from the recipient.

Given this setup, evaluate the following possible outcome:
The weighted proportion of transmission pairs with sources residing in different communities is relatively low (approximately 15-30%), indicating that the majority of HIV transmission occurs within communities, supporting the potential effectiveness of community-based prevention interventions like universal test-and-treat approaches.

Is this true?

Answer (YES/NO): NO